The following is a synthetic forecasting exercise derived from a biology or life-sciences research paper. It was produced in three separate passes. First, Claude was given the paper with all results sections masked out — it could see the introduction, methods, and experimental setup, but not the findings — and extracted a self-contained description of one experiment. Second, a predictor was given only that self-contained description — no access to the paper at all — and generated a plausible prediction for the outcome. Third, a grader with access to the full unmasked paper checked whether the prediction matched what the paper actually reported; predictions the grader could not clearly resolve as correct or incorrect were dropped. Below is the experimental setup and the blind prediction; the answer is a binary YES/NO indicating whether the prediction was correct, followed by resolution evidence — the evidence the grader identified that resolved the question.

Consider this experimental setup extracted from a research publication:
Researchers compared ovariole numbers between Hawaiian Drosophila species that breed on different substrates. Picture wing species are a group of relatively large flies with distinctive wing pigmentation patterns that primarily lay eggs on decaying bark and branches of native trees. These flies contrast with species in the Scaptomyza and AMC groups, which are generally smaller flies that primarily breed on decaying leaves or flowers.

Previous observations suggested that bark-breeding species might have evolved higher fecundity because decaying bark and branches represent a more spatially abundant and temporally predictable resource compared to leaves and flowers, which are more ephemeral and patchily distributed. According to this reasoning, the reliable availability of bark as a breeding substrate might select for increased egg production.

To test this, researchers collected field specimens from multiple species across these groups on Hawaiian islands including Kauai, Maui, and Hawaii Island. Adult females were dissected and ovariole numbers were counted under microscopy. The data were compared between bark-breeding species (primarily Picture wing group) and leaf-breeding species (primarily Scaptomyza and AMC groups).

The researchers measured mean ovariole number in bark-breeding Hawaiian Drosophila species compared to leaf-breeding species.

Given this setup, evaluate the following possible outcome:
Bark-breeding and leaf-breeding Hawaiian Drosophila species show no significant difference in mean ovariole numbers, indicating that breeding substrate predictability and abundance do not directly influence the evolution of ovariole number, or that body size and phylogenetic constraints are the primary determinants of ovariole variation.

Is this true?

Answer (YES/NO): NO